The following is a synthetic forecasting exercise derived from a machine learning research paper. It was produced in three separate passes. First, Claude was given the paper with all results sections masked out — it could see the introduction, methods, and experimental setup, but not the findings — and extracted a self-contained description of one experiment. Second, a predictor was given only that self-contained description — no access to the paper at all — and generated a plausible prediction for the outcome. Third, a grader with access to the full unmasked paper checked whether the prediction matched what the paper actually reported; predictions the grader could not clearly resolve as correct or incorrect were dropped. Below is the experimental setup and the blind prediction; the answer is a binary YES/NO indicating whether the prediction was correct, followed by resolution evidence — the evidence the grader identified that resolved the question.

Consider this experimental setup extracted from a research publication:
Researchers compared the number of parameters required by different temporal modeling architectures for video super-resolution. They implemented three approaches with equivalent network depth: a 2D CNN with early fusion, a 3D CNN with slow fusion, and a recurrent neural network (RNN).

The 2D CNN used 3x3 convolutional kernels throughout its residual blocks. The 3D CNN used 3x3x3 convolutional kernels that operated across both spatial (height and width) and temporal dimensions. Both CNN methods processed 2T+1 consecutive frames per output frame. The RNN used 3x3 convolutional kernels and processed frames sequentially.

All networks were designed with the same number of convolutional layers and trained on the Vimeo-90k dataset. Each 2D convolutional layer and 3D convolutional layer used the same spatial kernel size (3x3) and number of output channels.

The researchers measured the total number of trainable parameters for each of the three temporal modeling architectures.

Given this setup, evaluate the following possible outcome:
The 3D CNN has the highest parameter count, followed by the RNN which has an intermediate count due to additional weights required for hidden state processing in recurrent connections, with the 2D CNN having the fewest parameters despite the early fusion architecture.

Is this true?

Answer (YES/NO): NO